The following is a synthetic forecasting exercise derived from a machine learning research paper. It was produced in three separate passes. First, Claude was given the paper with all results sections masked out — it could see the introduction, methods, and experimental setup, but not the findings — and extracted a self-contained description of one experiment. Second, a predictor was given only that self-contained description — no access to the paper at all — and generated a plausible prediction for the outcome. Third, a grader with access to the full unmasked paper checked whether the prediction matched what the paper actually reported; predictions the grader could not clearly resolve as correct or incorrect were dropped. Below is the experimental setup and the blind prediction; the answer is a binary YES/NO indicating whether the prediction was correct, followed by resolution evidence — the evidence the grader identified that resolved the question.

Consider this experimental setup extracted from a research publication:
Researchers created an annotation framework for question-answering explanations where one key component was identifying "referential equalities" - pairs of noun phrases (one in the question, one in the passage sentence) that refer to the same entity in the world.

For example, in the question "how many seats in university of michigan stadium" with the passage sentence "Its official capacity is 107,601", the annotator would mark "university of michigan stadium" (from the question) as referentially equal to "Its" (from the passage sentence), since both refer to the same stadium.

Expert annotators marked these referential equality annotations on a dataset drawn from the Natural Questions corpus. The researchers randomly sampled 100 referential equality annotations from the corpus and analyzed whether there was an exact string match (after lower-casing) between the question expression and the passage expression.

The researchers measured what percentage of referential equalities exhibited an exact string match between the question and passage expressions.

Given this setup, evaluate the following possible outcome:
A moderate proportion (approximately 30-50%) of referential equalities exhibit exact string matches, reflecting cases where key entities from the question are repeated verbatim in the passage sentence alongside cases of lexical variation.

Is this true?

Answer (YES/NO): NO